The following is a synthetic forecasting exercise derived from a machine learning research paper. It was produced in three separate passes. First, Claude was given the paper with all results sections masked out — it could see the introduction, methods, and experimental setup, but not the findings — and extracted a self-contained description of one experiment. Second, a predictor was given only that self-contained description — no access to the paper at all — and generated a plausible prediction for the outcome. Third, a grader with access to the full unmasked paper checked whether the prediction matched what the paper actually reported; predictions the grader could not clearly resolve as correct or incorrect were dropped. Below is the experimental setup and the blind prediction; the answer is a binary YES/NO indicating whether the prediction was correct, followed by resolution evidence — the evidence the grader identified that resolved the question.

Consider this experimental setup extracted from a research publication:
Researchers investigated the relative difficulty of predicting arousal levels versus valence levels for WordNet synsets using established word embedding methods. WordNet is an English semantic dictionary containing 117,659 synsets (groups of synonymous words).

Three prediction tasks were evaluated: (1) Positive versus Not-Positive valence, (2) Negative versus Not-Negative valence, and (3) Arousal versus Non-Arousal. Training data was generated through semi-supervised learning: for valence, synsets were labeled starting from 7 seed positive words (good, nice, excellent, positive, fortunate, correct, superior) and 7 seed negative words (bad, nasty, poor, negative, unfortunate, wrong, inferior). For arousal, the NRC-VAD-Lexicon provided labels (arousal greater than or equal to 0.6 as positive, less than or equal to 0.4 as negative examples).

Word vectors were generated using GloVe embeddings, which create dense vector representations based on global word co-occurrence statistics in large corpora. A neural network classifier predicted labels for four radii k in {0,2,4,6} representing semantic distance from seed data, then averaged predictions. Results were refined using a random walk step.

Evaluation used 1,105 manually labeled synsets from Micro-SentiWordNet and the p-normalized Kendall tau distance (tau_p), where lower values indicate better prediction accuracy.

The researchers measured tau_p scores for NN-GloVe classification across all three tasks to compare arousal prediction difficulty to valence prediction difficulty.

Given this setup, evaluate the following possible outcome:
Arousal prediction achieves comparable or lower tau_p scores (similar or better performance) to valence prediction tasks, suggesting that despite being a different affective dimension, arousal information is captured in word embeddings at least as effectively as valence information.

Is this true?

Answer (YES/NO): NO